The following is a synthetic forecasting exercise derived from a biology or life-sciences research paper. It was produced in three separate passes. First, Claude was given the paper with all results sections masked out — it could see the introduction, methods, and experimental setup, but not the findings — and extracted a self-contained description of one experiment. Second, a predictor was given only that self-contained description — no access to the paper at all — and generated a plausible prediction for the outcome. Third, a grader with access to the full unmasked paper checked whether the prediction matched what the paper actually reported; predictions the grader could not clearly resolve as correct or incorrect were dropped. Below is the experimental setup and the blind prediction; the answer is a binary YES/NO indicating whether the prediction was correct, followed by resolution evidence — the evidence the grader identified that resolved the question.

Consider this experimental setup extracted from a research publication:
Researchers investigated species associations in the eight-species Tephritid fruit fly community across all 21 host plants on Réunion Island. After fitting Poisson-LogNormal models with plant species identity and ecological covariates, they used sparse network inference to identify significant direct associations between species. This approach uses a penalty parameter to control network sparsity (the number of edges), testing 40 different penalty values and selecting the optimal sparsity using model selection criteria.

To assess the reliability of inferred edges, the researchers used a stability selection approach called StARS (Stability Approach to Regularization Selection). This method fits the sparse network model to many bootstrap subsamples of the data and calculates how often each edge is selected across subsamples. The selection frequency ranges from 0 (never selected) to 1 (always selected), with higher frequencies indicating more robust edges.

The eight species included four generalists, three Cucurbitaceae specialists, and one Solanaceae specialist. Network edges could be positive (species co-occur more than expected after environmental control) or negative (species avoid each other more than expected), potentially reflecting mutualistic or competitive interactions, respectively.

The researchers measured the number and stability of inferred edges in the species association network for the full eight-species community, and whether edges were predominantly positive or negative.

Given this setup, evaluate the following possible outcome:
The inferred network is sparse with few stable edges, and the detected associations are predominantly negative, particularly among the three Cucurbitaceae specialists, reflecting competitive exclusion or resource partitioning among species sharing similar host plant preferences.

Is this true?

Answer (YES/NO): YES